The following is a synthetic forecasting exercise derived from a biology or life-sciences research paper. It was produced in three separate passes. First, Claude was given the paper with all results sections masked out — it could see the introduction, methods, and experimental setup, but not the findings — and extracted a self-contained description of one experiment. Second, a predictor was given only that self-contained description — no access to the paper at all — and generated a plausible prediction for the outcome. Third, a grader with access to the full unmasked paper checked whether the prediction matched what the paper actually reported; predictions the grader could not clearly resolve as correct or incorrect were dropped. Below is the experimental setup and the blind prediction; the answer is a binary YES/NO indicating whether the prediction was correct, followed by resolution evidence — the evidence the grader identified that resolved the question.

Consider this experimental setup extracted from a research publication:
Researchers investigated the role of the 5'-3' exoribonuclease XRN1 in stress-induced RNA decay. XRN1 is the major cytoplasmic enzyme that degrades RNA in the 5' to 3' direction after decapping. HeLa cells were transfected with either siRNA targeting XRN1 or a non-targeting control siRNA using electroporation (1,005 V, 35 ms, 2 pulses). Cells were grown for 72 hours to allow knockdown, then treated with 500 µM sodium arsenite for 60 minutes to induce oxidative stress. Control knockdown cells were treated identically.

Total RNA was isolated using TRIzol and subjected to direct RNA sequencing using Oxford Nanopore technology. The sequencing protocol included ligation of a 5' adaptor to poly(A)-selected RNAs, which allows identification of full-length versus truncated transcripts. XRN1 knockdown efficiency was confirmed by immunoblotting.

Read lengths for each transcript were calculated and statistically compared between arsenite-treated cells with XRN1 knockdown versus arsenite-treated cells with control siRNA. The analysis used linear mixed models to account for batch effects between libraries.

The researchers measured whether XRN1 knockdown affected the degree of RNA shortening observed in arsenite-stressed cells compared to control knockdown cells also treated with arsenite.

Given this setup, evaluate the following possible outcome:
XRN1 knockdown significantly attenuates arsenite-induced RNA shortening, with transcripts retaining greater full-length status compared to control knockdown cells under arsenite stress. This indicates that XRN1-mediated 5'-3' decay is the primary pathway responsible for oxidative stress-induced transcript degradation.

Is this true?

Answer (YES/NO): YES